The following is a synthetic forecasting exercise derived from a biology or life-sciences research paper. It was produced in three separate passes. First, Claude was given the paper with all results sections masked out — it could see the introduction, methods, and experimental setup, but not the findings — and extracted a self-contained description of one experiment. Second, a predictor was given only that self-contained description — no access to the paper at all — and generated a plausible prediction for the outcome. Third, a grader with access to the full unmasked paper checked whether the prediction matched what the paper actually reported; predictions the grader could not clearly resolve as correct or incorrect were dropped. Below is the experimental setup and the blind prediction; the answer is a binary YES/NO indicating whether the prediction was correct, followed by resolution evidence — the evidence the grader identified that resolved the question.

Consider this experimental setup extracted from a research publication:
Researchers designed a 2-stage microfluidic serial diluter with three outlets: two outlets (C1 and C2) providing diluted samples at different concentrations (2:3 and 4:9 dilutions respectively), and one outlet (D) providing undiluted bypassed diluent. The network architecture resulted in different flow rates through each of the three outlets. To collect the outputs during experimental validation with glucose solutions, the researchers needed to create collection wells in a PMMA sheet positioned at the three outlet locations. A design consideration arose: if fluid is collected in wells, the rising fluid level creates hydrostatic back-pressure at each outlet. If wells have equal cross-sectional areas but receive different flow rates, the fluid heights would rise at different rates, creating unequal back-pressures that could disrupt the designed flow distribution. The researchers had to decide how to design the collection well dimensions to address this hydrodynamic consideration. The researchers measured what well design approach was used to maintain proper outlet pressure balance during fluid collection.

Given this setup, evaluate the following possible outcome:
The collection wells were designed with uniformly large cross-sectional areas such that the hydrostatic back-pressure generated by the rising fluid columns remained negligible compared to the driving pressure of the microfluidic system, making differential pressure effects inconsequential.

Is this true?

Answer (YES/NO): NO